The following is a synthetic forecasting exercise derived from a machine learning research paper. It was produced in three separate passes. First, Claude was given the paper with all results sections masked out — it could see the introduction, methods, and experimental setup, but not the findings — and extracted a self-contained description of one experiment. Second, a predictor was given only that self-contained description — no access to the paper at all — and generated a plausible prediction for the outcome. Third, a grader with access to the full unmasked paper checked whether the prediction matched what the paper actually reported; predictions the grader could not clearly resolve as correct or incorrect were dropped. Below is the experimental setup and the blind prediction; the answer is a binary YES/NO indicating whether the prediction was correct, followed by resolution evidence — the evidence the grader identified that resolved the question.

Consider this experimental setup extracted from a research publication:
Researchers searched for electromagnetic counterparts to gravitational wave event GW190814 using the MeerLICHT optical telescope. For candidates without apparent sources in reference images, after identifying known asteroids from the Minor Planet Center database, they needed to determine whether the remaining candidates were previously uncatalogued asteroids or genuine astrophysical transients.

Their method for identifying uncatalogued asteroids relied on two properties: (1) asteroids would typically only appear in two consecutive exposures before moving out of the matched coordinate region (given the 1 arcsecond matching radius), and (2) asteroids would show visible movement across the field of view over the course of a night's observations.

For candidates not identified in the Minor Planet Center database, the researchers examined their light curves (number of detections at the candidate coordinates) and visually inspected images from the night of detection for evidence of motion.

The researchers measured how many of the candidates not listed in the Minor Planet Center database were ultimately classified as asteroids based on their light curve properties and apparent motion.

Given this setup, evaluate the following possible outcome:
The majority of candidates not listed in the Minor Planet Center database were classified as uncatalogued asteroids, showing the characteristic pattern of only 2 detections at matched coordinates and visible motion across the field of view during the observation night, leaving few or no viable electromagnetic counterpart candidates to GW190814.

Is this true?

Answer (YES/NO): YES